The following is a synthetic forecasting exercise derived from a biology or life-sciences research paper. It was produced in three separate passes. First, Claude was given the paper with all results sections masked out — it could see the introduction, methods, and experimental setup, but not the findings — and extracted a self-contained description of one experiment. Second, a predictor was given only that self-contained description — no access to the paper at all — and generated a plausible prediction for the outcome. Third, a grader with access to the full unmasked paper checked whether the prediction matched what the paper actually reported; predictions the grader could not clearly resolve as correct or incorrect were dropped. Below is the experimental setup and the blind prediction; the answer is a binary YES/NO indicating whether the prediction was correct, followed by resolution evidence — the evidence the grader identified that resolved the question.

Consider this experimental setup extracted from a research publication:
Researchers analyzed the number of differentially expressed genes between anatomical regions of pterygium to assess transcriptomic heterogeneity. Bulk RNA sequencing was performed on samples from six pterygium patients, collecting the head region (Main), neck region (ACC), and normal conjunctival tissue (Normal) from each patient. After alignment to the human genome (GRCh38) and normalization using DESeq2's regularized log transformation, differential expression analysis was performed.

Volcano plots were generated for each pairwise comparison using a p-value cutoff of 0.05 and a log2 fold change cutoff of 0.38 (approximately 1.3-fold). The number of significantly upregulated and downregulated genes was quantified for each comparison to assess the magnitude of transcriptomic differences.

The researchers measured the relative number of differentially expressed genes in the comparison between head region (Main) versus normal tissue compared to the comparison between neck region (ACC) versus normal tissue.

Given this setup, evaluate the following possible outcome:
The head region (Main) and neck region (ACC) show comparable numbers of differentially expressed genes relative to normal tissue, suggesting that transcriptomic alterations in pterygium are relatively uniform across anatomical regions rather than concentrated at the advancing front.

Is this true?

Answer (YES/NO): NO